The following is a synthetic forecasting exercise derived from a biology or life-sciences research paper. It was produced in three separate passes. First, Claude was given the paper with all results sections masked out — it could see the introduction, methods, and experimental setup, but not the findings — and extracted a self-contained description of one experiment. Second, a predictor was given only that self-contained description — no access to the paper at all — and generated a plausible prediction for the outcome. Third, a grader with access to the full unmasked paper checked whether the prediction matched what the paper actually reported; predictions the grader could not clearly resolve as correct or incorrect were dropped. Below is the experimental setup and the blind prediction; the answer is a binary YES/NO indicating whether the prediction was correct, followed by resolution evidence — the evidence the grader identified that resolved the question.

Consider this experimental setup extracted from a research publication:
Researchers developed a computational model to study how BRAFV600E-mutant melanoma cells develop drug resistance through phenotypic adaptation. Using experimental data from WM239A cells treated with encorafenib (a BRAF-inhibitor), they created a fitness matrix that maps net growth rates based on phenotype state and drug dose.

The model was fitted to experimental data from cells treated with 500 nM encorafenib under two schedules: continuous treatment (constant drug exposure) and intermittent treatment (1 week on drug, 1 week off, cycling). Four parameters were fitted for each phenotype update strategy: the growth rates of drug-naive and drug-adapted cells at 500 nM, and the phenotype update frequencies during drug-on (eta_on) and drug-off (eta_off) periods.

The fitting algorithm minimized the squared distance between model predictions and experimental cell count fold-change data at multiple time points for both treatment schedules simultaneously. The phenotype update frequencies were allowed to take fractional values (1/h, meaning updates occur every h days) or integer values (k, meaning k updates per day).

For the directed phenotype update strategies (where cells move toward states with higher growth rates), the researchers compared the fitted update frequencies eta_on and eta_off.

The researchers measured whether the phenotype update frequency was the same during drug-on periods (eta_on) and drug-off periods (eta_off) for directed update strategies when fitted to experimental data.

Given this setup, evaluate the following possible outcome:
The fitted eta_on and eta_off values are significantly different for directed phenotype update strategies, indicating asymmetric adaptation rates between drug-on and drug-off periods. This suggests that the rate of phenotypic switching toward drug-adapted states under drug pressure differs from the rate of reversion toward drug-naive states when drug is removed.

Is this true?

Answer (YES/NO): NO